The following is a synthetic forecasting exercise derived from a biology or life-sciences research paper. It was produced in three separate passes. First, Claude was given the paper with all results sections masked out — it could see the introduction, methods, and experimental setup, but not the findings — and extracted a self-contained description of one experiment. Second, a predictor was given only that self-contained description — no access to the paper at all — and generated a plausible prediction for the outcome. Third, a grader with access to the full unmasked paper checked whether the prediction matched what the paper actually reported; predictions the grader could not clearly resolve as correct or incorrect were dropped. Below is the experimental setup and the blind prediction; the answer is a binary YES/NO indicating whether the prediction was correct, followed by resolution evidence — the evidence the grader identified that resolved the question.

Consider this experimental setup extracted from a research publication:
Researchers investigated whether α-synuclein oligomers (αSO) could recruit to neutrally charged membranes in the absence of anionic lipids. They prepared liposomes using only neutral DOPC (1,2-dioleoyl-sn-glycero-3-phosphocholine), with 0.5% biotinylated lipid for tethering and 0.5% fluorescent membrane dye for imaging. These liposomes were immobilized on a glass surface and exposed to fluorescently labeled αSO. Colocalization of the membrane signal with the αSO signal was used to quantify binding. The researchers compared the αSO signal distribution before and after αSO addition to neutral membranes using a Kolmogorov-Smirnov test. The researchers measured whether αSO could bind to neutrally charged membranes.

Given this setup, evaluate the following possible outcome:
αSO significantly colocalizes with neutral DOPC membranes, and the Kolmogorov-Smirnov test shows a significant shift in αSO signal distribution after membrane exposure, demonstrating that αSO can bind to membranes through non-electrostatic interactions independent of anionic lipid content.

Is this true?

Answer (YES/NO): YES